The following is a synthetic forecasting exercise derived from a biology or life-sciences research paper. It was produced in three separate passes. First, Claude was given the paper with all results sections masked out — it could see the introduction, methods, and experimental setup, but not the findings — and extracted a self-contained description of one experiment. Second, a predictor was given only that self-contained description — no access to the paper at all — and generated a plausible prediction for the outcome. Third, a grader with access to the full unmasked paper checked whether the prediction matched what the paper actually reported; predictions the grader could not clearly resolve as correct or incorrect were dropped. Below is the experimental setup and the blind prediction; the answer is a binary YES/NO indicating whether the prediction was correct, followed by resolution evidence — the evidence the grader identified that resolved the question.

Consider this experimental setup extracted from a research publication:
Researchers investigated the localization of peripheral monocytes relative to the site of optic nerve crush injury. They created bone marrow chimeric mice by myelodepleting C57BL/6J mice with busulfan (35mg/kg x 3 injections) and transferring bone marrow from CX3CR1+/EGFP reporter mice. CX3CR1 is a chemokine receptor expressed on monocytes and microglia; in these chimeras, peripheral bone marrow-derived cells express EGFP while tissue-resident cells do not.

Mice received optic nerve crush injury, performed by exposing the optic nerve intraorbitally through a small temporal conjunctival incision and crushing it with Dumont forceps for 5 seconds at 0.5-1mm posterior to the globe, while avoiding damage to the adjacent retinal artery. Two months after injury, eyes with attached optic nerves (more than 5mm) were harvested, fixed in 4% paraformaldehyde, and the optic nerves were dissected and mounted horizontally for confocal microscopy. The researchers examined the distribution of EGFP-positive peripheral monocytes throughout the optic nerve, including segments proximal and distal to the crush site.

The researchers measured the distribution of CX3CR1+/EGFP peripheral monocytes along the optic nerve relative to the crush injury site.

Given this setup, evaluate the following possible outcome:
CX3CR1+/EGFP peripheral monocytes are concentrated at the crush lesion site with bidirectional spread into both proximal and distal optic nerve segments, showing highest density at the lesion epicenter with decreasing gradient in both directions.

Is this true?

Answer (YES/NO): NO